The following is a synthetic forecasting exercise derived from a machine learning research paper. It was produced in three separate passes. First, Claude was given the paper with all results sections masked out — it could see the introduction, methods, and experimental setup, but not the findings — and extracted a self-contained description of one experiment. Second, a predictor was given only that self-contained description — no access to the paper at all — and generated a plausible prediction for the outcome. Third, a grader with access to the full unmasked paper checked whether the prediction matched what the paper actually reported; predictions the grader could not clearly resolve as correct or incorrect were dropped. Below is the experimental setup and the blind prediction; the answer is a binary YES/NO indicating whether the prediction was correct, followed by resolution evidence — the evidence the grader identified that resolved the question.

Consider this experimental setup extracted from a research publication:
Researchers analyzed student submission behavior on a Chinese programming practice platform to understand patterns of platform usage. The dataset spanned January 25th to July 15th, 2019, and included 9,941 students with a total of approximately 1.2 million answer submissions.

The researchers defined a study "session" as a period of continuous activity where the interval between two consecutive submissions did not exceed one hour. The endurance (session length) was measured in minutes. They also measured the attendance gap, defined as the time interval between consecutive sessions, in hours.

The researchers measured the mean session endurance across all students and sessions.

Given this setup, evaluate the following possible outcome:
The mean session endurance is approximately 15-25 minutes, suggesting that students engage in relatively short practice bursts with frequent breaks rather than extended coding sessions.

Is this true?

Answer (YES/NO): YES